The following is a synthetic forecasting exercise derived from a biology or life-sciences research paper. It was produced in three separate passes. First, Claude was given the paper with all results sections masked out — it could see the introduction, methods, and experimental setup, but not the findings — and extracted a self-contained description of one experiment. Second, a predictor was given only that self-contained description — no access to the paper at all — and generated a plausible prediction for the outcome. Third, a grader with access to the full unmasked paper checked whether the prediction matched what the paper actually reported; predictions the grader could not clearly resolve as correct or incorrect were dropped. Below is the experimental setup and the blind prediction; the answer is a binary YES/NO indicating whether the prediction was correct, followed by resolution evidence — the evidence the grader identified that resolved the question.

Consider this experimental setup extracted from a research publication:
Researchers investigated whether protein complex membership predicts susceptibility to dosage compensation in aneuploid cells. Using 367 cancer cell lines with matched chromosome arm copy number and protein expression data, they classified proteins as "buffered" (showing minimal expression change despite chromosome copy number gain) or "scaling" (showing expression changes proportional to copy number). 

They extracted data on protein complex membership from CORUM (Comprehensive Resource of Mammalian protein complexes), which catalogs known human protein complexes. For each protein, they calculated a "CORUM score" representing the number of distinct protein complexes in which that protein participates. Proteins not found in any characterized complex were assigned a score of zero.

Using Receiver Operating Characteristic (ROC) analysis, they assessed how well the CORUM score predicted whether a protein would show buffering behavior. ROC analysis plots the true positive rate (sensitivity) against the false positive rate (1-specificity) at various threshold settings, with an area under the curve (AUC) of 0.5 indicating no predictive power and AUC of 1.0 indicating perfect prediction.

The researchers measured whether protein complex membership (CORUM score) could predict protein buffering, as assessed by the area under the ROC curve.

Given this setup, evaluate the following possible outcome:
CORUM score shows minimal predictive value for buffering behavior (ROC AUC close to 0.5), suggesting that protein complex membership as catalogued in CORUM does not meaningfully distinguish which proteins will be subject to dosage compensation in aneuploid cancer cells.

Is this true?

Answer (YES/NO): NO